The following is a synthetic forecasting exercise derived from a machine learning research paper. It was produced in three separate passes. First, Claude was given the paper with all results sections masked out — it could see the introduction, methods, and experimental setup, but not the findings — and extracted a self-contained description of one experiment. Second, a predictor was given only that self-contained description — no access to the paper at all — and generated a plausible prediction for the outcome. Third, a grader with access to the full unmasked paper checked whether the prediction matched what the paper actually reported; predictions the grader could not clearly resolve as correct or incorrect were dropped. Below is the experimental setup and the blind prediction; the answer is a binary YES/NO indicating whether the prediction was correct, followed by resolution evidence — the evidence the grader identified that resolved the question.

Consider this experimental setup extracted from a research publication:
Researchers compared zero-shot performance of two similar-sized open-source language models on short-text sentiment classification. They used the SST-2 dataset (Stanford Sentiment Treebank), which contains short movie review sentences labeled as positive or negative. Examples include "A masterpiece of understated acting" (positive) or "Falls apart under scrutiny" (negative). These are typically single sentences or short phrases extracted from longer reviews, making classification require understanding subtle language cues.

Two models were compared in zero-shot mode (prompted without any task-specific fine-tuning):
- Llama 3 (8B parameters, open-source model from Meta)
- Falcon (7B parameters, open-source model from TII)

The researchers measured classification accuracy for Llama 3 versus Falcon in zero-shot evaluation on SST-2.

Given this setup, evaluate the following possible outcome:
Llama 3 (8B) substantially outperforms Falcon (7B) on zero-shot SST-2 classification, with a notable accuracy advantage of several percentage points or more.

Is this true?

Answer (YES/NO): NO